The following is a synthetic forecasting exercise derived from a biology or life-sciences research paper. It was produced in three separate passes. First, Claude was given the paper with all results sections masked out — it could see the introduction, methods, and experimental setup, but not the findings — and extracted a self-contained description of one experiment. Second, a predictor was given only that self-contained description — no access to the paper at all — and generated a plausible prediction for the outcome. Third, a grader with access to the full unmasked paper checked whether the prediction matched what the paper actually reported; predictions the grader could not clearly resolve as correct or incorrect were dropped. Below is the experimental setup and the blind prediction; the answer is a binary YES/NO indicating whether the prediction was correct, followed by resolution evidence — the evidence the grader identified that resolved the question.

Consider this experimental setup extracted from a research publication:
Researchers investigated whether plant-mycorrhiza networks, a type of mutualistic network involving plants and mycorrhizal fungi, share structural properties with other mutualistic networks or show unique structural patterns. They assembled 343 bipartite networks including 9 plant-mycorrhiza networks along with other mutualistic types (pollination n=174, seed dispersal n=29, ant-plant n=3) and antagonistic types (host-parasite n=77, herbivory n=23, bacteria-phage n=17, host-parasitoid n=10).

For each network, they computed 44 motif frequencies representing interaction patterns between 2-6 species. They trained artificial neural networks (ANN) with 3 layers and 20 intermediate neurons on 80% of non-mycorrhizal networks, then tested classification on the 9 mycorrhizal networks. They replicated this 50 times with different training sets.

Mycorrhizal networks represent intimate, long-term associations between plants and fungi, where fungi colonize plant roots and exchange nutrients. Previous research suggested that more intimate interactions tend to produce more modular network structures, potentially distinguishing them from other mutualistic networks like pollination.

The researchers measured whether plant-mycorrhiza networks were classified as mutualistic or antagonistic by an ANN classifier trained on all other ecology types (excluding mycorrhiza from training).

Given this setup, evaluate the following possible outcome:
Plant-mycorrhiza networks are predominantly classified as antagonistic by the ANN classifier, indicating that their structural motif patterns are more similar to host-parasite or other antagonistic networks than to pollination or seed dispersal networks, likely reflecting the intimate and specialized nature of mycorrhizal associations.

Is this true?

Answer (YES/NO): NO